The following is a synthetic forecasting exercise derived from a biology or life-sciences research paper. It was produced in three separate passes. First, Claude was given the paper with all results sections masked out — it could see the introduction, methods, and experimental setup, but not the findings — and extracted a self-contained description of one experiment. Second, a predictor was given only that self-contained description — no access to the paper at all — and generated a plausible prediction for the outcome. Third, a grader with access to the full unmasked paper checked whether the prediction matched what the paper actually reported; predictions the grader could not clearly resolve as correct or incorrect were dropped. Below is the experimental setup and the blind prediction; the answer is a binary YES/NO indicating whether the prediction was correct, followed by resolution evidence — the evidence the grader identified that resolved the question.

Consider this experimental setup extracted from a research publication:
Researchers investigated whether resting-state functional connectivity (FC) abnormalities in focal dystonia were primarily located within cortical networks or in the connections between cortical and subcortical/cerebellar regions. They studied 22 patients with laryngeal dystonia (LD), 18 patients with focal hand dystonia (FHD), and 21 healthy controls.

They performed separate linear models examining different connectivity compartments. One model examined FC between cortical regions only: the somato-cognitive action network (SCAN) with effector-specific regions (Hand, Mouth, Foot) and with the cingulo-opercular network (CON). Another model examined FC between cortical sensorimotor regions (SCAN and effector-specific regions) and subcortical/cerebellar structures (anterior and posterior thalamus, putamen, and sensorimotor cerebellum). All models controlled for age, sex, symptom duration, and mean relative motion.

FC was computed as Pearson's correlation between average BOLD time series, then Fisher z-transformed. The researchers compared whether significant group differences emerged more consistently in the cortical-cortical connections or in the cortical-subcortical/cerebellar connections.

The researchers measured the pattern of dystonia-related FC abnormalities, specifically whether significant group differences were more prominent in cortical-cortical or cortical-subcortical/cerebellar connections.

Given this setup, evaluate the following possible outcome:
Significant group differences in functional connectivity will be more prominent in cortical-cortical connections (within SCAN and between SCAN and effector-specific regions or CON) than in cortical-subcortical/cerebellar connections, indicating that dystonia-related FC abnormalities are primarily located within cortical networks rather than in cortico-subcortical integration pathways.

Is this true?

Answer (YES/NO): YES